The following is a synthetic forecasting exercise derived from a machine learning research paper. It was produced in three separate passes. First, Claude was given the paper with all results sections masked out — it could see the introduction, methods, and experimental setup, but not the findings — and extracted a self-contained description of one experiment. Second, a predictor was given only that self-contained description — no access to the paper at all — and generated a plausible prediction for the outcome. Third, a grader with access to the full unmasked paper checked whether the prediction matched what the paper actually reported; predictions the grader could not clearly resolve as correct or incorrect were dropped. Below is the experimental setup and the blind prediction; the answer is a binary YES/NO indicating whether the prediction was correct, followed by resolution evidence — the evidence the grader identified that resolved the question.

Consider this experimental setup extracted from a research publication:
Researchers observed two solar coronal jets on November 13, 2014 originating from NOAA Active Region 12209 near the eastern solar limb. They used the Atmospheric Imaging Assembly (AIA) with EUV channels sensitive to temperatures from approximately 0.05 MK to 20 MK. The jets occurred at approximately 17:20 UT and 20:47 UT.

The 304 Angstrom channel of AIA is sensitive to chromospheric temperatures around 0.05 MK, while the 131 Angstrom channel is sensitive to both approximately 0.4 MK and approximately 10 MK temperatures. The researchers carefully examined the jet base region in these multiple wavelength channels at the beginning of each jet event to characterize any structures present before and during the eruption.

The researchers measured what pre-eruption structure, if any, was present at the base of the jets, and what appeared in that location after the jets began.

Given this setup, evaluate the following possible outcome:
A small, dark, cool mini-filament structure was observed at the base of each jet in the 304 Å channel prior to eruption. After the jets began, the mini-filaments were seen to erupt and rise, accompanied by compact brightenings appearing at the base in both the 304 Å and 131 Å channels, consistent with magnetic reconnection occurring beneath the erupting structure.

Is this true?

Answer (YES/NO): YES